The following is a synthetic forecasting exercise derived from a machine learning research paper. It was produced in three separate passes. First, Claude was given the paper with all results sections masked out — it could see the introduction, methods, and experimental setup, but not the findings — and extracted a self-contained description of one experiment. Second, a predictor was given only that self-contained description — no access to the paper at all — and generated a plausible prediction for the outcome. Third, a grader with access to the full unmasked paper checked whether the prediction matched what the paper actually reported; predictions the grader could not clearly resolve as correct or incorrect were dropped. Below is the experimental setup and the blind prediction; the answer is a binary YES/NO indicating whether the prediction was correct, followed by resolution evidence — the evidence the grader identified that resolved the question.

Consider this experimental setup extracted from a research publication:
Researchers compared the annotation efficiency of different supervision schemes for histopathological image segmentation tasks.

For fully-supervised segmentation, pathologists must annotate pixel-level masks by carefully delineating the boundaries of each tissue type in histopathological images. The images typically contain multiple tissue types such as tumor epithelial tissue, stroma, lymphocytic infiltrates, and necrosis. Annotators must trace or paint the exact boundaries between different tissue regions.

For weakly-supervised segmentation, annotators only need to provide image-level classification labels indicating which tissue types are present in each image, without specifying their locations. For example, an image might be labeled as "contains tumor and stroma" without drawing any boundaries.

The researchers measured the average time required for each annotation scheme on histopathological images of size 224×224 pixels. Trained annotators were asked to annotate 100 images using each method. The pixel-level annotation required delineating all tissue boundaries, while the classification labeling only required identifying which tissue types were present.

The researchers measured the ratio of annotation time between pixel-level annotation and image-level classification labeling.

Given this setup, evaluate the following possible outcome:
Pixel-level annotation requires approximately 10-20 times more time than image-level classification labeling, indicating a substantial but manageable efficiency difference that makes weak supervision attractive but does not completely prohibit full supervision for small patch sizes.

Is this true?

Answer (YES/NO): NO